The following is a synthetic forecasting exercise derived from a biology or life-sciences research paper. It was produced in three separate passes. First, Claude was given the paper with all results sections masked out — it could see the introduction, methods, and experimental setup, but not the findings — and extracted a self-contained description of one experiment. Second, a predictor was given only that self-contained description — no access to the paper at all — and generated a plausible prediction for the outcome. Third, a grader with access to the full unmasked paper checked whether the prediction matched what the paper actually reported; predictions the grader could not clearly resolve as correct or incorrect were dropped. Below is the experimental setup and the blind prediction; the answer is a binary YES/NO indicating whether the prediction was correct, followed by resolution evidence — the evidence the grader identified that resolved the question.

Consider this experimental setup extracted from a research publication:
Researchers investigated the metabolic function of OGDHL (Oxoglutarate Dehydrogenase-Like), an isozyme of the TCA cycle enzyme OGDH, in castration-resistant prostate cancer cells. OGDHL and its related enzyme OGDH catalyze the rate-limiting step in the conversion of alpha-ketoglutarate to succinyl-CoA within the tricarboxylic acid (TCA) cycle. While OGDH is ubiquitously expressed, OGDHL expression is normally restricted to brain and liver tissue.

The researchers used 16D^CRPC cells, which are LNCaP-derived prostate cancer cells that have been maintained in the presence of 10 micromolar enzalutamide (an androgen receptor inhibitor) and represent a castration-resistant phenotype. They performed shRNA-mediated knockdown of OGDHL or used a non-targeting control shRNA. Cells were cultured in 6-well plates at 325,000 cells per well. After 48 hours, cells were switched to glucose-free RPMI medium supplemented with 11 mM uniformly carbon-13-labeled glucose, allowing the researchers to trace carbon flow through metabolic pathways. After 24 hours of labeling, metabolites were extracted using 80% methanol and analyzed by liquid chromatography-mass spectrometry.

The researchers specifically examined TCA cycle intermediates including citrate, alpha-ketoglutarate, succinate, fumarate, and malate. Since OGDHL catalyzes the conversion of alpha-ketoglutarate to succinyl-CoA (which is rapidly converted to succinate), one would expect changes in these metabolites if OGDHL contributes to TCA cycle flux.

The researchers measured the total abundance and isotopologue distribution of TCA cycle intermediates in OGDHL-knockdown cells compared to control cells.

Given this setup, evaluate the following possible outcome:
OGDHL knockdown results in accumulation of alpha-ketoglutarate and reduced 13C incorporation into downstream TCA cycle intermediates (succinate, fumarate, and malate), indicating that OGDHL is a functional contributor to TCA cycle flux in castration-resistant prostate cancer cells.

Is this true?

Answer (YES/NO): NO